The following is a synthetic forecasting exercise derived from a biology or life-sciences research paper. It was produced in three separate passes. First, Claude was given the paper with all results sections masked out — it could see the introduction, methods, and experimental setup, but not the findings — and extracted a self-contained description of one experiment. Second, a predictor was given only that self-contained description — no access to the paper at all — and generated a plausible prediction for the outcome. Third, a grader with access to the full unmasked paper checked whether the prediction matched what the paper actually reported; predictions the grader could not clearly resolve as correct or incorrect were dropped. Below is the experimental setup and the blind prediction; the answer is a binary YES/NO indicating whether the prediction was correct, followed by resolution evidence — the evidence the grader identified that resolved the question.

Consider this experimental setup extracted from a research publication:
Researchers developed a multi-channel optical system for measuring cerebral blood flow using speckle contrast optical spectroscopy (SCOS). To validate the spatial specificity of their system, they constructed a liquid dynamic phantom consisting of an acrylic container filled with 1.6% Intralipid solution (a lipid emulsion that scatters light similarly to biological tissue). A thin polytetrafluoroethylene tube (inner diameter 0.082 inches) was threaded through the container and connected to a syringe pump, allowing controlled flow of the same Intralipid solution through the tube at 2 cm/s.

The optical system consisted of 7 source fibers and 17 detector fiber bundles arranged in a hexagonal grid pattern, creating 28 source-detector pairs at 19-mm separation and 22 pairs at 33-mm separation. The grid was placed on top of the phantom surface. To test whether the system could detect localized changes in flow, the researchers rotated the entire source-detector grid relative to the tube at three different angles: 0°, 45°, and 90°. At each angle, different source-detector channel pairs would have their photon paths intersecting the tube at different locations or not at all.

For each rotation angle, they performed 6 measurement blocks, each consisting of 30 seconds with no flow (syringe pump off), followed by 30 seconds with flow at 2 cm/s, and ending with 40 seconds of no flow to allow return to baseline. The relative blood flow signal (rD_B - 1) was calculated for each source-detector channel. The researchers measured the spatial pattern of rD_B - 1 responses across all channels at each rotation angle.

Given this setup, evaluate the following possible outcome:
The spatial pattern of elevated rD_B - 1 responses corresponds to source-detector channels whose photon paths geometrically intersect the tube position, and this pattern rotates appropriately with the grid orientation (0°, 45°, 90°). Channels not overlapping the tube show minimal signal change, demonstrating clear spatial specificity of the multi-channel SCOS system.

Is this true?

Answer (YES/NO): YES